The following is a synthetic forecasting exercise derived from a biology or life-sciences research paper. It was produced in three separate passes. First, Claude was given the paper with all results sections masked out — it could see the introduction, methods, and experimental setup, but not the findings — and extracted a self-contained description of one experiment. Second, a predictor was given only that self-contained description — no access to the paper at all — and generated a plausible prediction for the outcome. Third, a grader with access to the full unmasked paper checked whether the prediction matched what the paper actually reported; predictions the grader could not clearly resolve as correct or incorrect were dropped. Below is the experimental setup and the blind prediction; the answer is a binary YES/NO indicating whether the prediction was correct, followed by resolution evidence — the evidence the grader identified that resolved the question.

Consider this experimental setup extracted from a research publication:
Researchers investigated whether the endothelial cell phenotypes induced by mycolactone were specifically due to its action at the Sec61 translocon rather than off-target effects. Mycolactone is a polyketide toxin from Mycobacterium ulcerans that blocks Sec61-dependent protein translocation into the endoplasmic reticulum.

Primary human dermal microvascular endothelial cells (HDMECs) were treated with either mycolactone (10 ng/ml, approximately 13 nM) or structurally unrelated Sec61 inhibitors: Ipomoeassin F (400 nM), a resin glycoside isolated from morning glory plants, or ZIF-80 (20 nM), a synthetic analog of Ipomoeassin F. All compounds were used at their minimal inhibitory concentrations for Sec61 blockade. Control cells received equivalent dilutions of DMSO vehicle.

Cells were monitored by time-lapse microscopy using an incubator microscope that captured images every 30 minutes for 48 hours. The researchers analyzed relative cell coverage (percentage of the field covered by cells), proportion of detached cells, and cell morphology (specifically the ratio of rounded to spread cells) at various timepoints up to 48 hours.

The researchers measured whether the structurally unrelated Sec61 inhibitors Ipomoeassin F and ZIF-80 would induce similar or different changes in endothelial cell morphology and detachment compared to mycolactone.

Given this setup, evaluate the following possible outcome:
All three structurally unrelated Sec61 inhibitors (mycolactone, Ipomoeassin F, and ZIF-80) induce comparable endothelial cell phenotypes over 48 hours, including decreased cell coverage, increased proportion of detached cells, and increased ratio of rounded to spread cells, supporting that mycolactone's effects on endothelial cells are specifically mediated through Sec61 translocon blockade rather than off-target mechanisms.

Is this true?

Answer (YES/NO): NO